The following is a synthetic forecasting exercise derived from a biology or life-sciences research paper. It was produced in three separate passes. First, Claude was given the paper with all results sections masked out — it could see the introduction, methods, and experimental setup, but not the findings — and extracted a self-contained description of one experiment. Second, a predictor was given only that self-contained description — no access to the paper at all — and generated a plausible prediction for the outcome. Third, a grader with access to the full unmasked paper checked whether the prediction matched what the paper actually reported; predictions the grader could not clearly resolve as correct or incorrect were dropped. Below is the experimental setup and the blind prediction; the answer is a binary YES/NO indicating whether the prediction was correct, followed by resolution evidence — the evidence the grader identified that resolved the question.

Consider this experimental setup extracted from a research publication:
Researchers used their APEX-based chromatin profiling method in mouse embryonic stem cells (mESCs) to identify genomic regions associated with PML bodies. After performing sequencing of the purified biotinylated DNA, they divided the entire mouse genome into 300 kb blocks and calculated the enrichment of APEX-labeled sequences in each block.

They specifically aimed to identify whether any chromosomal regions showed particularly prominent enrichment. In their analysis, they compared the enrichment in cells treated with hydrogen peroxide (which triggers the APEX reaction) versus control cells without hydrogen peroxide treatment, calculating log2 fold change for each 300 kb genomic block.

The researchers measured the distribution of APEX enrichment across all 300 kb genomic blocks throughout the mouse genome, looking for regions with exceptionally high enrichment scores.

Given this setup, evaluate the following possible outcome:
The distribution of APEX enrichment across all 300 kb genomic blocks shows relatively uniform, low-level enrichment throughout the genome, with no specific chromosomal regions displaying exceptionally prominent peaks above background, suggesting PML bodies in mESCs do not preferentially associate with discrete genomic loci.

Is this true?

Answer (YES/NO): NO